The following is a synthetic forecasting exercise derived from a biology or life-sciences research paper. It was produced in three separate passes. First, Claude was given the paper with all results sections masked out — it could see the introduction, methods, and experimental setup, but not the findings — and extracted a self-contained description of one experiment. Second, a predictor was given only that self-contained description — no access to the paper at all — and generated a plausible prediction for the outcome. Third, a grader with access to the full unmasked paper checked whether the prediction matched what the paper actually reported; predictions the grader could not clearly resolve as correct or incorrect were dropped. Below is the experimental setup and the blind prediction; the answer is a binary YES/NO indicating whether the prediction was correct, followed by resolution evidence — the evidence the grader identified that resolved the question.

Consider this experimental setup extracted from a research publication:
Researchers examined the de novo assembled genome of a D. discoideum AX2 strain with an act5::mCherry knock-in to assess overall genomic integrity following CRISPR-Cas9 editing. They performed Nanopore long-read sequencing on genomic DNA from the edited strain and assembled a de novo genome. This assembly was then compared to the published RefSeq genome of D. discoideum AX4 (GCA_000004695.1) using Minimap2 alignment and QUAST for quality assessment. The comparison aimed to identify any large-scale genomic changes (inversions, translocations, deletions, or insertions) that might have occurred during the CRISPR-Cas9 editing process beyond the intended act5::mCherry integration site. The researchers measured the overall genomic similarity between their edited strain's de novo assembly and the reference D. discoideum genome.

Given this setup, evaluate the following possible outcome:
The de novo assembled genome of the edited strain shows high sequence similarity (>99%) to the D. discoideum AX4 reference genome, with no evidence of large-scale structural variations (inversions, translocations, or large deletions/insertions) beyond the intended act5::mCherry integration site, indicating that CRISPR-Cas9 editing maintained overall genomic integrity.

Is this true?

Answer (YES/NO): NO